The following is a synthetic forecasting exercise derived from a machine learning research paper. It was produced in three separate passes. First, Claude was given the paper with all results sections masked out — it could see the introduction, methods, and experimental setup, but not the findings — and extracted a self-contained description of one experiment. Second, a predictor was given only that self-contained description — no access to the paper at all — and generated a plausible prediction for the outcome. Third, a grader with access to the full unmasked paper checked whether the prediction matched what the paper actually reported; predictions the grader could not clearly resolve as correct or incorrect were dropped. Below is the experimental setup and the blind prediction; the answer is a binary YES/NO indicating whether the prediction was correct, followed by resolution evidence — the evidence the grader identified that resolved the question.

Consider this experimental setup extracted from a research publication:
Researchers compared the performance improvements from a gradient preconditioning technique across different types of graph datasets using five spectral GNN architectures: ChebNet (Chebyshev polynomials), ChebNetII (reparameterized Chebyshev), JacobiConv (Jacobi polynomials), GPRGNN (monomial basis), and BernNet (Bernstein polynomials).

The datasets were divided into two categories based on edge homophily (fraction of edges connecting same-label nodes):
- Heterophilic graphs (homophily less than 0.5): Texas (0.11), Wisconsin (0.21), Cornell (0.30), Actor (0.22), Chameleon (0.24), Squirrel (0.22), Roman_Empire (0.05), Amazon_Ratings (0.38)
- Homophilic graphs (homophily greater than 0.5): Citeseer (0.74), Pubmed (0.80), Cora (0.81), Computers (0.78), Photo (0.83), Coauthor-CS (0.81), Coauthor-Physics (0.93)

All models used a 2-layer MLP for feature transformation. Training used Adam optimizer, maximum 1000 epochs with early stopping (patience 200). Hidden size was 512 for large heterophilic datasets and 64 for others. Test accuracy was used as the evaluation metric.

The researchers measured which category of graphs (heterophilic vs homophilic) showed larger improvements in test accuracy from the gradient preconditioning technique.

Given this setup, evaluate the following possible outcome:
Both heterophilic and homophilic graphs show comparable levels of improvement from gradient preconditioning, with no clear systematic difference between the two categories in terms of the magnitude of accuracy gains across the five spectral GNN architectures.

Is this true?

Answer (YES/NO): NO